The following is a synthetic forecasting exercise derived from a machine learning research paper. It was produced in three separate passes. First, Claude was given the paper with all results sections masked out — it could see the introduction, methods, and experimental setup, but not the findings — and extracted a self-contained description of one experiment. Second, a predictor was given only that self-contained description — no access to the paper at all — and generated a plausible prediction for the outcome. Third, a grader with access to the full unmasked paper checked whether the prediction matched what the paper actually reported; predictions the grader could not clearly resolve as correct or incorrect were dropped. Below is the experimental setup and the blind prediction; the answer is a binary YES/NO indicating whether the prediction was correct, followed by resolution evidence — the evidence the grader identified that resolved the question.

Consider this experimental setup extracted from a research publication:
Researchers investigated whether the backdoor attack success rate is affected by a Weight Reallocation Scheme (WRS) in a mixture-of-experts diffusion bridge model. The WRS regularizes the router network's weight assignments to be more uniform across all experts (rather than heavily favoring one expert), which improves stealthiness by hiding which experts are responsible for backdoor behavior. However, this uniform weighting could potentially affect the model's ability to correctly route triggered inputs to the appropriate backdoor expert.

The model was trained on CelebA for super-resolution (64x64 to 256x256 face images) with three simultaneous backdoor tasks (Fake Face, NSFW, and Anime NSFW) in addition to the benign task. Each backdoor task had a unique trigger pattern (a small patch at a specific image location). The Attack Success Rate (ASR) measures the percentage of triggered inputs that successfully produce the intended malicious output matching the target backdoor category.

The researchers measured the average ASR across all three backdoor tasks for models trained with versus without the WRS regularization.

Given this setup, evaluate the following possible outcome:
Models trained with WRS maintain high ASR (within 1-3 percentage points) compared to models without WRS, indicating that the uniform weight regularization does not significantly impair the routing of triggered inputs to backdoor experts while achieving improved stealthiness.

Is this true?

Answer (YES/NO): YES